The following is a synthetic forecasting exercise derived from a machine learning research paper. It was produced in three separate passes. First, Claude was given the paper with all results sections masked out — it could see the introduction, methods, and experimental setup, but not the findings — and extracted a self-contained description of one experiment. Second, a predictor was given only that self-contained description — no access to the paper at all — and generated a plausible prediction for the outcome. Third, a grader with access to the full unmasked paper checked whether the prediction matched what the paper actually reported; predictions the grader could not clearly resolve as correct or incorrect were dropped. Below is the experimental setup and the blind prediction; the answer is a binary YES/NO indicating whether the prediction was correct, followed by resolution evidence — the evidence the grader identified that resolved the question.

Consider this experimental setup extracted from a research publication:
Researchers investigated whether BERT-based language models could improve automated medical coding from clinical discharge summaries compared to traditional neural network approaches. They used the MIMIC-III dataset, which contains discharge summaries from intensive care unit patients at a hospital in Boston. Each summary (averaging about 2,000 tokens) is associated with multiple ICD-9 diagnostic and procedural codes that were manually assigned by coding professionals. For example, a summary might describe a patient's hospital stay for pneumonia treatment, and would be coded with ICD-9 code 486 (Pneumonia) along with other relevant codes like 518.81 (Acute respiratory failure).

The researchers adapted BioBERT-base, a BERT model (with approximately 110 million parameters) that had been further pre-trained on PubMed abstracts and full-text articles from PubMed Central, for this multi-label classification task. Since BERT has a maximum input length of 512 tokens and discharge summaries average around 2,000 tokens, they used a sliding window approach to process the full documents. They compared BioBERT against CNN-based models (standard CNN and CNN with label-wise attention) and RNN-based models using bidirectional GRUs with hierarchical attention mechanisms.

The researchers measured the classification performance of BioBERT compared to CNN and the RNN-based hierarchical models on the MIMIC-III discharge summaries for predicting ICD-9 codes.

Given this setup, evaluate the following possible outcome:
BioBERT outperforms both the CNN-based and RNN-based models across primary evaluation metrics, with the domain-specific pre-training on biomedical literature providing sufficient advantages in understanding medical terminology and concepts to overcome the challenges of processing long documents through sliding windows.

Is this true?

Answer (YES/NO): NO